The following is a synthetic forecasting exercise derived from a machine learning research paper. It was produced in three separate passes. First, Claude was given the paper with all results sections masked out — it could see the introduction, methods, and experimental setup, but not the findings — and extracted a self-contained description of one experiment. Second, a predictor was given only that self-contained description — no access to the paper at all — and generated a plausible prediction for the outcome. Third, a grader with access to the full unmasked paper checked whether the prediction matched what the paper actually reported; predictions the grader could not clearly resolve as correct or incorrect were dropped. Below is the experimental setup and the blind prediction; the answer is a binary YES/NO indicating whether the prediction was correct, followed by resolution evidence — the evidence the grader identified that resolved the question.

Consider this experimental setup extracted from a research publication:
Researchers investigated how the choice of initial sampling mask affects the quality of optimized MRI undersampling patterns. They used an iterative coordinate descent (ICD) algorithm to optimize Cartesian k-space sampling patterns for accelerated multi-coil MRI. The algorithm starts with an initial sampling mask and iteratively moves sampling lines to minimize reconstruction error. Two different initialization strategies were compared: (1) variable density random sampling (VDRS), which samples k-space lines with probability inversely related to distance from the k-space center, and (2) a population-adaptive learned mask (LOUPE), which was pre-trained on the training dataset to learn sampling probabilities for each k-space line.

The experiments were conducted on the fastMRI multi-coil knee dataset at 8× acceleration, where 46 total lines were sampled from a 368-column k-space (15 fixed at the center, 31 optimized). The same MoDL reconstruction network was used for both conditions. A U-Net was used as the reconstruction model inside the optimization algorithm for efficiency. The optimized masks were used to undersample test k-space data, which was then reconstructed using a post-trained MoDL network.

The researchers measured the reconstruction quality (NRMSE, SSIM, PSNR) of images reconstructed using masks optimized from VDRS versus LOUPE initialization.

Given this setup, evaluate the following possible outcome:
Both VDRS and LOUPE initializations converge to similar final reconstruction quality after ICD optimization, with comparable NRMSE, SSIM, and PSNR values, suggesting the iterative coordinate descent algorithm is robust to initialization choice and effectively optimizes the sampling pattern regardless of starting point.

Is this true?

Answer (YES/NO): NO